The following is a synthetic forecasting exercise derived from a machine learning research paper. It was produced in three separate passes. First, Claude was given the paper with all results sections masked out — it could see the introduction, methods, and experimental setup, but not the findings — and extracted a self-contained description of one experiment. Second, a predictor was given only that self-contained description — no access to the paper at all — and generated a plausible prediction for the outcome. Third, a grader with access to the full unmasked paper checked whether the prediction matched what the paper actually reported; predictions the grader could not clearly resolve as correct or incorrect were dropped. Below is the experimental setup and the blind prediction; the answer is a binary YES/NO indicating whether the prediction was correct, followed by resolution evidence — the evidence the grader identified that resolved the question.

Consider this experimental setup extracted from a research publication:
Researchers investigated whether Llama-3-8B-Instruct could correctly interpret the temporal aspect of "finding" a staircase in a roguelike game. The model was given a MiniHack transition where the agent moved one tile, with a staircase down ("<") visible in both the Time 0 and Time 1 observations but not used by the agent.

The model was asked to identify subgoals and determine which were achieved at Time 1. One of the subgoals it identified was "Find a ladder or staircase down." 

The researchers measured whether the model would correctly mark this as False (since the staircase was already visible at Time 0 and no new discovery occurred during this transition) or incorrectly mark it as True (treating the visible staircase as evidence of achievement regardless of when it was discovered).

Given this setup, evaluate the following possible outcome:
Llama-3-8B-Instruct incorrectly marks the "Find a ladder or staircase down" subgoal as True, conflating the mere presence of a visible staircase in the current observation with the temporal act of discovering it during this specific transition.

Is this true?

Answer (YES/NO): YES